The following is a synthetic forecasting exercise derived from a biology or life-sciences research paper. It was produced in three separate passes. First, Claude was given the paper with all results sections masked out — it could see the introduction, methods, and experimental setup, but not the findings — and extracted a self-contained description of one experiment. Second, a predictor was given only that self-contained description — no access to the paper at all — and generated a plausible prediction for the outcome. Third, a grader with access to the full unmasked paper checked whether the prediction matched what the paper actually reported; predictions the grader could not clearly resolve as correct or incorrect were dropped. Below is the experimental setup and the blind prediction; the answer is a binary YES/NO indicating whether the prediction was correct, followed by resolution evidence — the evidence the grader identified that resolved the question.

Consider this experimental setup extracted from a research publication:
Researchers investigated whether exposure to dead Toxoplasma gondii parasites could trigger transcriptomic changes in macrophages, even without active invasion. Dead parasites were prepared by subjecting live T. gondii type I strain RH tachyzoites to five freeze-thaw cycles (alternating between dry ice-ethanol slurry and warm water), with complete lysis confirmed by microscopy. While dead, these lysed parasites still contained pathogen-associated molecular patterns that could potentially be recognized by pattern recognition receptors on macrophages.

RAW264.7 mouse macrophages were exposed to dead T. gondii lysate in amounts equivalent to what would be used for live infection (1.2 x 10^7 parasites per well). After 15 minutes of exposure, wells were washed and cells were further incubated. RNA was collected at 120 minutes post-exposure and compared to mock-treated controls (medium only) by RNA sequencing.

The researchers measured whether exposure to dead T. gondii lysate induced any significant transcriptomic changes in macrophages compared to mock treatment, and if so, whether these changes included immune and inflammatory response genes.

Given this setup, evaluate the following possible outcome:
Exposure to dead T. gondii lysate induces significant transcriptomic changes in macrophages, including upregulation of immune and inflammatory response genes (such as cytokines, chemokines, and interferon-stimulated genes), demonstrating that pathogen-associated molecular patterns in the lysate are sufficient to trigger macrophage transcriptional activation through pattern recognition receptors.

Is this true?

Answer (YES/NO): NO